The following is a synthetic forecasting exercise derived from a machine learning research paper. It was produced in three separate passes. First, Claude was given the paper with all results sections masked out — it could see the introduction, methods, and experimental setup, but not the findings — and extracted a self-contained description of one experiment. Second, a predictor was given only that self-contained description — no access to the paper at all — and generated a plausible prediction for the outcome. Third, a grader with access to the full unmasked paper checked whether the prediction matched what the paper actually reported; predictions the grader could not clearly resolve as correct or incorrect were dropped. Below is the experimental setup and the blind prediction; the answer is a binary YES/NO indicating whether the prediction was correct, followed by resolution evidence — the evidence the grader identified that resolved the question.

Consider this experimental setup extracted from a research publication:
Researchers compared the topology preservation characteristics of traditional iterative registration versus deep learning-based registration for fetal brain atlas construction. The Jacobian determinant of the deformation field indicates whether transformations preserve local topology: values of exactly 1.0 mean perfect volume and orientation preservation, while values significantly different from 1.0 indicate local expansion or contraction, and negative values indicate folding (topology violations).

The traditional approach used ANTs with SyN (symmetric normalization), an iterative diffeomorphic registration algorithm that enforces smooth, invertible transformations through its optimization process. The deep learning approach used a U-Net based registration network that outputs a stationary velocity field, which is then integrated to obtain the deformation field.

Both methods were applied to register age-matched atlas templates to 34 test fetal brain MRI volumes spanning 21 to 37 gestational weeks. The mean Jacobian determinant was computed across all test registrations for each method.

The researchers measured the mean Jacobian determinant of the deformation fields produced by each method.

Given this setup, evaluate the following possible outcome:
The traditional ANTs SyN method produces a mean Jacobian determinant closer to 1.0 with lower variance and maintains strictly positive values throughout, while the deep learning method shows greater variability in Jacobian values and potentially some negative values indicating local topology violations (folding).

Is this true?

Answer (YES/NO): NO